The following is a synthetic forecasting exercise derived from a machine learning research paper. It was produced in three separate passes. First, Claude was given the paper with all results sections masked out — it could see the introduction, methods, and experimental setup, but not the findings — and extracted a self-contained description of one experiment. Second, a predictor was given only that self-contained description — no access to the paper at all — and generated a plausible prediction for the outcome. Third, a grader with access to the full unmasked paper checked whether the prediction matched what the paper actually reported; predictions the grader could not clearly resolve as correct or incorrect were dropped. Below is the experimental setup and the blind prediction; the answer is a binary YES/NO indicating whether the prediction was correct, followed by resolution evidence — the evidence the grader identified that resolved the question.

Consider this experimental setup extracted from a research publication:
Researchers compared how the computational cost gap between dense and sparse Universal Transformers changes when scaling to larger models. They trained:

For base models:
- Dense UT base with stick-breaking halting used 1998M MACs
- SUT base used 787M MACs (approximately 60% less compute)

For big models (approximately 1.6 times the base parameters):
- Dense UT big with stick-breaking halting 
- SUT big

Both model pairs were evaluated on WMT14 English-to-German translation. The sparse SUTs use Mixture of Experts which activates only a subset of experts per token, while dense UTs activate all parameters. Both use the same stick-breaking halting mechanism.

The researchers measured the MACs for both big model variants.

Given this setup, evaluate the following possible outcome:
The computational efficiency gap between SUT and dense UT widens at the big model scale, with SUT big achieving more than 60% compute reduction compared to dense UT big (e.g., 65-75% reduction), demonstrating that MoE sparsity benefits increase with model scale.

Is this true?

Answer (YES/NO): YES